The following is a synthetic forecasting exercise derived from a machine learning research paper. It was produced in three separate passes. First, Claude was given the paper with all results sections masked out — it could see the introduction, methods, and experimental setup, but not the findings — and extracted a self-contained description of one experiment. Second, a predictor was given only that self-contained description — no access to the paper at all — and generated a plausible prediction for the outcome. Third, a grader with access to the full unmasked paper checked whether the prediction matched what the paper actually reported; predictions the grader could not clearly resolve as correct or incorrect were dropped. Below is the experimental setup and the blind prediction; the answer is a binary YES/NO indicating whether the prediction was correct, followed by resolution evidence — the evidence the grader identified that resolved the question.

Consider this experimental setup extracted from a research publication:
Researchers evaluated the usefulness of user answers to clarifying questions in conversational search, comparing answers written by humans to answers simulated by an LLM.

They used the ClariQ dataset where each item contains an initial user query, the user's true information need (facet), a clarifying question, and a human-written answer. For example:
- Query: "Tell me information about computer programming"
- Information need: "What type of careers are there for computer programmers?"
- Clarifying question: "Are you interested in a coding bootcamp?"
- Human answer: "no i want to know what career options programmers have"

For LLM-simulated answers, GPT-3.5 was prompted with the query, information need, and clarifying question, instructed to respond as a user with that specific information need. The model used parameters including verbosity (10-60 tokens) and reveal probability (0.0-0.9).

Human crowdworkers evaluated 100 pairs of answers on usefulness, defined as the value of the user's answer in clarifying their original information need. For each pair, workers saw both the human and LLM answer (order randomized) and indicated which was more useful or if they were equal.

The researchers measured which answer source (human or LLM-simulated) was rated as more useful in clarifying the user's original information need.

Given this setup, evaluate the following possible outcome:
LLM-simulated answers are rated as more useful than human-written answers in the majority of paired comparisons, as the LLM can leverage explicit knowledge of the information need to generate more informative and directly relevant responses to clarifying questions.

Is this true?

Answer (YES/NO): NO